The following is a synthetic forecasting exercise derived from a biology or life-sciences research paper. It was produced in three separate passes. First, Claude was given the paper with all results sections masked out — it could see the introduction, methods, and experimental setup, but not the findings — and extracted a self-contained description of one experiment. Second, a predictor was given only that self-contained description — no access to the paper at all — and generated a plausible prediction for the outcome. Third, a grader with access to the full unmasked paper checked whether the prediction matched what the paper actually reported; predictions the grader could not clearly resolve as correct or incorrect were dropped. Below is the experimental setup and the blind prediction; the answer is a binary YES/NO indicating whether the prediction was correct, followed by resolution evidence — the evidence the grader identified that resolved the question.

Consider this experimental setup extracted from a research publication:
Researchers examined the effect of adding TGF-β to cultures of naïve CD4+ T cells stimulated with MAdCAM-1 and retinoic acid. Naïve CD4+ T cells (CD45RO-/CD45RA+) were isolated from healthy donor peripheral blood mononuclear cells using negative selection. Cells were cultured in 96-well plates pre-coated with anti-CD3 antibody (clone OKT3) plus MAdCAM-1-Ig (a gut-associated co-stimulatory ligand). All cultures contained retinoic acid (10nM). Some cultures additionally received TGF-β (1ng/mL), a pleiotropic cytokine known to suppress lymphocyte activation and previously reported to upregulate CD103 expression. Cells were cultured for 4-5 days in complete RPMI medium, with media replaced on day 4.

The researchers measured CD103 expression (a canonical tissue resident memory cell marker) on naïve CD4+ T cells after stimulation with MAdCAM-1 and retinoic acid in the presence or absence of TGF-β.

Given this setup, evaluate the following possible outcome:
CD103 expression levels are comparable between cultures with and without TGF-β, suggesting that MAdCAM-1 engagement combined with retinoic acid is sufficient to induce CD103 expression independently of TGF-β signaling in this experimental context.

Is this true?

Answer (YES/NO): NO